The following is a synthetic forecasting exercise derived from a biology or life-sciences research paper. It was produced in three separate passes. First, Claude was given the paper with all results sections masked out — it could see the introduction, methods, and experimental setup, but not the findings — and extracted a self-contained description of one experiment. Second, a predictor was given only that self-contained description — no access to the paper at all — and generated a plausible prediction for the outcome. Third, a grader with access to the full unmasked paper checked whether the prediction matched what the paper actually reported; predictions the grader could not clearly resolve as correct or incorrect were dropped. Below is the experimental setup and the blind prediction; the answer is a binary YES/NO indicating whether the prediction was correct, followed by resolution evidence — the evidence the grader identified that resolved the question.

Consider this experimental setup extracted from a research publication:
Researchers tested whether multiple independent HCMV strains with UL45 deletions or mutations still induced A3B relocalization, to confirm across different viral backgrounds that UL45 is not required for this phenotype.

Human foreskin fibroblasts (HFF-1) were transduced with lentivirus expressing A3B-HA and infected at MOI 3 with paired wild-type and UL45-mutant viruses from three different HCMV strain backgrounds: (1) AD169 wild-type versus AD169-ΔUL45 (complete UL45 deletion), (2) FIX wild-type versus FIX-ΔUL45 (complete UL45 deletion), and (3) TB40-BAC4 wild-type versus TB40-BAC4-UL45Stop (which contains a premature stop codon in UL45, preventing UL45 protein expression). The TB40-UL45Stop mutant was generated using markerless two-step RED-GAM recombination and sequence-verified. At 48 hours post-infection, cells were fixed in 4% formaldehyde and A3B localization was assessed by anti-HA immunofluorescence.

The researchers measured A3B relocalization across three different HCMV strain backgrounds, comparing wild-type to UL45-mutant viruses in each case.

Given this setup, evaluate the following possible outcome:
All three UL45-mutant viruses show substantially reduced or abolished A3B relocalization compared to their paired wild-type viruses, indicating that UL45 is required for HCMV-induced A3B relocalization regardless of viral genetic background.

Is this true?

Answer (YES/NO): NO